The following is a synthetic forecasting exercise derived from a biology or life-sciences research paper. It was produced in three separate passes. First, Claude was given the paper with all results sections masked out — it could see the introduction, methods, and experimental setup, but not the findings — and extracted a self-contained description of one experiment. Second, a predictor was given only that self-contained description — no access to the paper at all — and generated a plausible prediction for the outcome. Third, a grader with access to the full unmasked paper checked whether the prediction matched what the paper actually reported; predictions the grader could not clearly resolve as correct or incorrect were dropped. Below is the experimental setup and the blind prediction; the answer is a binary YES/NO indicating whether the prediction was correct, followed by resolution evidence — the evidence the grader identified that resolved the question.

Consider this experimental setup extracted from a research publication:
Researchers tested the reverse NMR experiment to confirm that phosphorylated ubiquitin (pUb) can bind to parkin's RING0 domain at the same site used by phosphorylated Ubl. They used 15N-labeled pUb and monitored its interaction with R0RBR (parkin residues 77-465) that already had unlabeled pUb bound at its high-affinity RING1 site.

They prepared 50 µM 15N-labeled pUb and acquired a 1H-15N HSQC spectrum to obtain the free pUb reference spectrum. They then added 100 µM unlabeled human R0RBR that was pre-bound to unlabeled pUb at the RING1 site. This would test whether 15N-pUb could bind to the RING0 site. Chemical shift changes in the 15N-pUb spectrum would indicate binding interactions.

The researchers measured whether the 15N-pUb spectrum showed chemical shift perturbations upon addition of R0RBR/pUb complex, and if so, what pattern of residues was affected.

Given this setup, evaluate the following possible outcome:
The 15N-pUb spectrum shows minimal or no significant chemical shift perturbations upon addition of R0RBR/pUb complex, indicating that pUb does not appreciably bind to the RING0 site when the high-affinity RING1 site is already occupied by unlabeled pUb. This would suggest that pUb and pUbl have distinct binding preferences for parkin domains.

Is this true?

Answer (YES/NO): NO